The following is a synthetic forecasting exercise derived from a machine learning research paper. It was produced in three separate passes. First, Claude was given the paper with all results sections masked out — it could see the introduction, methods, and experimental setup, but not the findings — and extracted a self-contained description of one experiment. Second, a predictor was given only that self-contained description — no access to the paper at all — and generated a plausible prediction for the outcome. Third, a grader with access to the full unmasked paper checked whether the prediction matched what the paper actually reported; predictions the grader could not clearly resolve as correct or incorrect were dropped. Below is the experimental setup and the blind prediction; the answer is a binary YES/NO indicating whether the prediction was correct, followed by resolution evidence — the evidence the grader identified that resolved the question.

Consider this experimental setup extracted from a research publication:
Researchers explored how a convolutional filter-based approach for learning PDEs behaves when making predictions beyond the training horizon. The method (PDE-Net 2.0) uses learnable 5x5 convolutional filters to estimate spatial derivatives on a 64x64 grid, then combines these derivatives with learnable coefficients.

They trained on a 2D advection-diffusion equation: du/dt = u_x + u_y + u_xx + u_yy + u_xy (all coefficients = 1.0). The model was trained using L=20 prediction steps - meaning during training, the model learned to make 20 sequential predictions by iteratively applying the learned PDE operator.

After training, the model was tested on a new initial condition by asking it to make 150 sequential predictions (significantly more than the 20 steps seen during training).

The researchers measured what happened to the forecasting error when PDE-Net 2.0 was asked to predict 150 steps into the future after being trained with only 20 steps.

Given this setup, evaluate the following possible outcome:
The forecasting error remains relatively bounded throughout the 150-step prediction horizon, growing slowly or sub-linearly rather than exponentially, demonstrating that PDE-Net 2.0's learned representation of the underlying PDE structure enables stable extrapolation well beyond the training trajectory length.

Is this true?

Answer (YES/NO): NO